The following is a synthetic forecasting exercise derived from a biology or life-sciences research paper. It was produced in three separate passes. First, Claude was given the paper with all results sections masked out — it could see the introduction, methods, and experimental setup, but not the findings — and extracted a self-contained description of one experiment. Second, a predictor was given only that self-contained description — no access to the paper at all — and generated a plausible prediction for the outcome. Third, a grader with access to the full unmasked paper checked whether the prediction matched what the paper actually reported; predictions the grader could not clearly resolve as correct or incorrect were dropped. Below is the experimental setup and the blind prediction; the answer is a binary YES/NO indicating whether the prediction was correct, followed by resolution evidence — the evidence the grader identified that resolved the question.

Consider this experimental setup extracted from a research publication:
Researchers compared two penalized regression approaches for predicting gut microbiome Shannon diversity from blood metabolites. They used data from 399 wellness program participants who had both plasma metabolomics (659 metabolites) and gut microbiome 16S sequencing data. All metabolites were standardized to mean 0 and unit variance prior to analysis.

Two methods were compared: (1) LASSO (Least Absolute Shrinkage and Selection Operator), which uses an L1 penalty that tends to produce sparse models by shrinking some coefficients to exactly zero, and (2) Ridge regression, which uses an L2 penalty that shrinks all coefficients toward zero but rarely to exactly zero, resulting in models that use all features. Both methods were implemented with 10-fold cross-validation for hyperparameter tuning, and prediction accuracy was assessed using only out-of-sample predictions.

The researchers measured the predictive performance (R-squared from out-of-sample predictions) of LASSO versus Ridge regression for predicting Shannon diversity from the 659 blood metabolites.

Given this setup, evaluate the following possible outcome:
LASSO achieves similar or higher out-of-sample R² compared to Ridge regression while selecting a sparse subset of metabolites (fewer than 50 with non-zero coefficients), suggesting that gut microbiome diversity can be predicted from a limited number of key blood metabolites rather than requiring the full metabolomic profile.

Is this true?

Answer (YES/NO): YES